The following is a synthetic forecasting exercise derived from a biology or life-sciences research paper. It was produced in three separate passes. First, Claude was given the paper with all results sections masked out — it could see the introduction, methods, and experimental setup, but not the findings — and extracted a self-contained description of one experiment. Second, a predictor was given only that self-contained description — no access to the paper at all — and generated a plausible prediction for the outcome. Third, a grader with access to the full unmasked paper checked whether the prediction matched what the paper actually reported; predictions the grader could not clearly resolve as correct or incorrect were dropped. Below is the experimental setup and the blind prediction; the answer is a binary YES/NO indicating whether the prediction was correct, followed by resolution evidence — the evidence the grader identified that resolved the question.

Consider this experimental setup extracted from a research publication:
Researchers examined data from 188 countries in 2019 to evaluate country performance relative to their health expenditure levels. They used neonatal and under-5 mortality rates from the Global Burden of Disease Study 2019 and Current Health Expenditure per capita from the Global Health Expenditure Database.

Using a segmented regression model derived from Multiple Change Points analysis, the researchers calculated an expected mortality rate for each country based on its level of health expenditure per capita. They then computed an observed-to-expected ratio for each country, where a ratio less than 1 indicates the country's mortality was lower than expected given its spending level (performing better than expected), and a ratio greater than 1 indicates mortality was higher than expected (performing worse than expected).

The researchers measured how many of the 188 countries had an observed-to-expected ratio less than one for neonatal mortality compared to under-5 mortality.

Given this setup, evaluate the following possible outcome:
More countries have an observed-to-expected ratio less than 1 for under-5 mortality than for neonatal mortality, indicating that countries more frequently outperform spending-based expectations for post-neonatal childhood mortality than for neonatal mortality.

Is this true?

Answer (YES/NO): YES